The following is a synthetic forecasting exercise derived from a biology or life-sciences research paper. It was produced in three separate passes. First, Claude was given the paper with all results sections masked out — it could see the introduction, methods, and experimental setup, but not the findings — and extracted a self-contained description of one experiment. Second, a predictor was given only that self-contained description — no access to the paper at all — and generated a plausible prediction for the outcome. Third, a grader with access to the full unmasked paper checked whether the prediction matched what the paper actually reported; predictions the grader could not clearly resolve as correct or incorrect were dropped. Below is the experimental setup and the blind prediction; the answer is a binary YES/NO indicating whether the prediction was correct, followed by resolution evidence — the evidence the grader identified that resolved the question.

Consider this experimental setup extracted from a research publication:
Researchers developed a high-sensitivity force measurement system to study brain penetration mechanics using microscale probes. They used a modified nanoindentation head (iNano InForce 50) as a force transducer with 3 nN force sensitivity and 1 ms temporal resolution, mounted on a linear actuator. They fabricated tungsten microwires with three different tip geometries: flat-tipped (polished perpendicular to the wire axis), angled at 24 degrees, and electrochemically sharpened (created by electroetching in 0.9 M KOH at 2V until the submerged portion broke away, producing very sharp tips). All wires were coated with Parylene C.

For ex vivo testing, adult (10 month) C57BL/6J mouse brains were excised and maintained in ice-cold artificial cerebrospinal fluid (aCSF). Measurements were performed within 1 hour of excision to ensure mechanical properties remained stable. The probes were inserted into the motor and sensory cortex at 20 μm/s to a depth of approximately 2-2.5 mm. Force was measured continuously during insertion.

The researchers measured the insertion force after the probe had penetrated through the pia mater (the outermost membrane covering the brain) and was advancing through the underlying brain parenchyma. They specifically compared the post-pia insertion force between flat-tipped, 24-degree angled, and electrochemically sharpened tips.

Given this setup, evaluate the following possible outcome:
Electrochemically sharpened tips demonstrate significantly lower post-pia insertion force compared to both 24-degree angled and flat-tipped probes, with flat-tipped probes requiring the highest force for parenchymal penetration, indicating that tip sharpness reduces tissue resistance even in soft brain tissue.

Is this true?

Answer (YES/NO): NO